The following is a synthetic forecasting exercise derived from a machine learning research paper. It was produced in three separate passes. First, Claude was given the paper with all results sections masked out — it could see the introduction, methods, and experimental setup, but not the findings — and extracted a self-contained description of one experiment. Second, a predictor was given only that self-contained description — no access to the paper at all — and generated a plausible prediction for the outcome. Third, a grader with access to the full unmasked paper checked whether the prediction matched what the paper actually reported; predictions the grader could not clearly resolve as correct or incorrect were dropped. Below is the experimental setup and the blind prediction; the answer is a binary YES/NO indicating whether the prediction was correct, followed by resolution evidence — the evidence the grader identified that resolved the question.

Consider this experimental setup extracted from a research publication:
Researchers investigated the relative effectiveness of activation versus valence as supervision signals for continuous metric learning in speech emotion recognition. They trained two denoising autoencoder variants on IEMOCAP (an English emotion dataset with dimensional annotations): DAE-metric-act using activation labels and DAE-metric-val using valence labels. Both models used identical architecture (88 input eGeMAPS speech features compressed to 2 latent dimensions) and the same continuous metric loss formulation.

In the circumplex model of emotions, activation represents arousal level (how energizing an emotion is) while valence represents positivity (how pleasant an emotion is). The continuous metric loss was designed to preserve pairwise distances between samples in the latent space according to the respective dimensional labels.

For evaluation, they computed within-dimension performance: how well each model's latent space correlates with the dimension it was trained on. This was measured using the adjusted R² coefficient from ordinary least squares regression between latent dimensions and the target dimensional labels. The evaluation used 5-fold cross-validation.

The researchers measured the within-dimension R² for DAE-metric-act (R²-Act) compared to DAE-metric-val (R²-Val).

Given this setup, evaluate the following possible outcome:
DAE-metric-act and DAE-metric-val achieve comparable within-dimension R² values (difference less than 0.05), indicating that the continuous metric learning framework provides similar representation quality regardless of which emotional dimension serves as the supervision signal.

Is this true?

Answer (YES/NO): NO